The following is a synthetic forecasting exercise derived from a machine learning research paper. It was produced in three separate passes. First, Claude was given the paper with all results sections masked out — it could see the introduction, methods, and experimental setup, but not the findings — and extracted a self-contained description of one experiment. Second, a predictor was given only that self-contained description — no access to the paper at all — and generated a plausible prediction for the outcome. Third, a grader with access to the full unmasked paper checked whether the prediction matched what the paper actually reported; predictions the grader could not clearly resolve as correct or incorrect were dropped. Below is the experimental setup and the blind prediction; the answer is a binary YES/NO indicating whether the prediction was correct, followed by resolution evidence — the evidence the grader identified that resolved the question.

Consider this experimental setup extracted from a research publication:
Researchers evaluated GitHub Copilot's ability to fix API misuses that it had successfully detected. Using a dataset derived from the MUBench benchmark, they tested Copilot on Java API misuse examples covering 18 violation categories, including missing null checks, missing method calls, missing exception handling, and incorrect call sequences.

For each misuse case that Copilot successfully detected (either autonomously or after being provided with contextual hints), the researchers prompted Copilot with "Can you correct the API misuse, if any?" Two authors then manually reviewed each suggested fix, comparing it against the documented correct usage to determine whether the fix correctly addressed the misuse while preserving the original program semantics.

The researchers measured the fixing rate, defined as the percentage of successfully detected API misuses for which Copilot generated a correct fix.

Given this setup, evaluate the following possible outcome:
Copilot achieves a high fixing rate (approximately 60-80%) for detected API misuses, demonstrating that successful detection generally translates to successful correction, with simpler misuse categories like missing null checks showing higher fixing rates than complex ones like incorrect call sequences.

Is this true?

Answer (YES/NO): NO